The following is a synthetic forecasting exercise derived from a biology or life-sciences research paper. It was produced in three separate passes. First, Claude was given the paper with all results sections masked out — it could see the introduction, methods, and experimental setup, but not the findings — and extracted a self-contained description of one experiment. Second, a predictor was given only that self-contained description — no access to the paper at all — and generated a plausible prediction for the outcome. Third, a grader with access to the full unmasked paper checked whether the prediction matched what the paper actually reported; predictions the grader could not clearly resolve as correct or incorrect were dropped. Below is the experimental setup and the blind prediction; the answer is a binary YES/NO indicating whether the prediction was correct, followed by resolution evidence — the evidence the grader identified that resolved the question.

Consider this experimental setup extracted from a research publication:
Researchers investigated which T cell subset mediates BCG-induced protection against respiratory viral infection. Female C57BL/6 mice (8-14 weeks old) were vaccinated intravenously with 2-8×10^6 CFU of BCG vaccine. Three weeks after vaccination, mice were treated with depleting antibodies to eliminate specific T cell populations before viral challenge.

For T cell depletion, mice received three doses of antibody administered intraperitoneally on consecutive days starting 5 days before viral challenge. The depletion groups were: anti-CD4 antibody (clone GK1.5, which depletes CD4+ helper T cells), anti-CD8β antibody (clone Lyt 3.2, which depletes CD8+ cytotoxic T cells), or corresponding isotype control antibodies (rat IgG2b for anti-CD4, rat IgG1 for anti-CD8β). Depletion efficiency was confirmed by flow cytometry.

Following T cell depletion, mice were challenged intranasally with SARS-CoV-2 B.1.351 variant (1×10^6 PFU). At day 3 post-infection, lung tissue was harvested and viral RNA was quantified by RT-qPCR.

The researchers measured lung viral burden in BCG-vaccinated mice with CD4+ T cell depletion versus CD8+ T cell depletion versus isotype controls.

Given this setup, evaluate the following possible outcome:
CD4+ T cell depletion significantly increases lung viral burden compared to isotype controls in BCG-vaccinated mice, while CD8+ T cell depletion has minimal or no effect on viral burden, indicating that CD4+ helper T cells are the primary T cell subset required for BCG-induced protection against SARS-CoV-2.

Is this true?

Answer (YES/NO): YES